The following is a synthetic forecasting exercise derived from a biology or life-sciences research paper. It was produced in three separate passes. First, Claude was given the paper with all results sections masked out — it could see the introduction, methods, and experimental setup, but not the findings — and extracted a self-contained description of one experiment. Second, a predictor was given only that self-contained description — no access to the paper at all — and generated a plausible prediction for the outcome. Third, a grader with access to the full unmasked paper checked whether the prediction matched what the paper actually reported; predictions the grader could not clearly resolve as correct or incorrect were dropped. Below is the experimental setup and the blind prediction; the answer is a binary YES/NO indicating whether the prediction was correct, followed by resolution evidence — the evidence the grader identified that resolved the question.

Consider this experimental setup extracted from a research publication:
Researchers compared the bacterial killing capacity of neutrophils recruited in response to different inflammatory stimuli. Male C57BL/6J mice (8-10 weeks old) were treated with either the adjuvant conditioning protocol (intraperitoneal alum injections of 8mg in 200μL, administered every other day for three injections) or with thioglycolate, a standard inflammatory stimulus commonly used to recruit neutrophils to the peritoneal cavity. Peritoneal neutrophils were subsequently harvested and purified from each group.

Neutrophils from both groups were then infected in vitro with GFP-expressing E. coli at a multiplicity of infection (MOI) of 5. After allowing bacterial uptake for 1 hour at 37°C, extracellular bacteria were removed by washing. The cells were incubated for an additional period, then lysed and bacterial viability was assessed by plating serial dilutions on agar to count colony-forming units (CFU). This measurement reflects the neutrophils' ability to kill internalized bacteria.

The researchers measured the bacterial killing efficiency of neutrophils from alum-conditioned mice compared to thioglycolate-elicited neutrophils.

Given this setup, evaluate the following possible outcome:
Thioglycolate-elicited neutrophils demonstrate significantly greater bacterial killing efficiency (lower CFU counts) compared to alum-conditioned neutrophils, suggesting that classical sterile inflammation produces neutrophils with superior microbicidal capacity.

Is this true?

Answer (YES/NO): NO